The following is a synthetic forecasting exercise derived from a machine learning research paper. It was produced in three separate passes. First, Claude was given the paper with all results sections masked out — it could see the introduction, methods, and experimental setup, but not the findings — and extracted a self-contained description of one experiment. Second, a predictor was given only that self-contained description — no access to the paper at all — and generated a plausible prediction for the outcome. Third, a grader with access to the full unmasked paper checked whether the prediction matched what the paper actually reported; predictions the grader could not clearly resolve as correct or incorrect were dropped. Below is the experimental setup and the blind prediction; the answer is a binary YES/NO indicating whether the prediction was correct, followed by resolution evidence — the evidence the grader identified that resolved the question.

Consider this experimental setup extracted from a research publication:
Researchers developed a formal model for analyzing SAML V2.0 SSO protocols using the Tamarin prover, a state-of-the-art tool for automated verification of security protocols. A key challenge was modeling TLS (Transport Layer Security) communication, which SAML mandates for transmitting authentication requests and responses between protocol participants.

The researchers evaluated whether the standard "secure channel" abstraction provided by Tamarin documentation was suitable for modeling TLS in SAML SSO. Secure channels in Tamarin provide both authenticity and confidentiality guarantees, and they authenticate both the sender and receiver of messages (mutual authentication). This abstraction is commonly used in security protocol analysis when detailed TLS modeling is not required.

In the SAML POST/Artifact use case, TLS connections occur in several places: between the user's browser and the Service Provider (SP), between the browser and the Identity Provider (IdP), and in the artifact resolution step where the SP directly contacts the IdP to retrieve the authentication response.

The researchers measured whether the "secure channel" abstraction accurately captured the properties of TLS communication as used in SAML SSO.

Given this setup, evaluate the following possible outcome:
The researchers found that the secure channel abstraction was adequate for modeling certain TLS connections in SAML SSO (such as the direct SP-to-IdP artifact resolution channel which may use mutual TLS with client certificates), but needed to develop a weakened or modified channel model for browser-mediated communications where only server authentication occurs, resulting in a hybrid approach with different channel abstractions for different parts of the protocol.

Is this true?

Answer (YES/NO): NO